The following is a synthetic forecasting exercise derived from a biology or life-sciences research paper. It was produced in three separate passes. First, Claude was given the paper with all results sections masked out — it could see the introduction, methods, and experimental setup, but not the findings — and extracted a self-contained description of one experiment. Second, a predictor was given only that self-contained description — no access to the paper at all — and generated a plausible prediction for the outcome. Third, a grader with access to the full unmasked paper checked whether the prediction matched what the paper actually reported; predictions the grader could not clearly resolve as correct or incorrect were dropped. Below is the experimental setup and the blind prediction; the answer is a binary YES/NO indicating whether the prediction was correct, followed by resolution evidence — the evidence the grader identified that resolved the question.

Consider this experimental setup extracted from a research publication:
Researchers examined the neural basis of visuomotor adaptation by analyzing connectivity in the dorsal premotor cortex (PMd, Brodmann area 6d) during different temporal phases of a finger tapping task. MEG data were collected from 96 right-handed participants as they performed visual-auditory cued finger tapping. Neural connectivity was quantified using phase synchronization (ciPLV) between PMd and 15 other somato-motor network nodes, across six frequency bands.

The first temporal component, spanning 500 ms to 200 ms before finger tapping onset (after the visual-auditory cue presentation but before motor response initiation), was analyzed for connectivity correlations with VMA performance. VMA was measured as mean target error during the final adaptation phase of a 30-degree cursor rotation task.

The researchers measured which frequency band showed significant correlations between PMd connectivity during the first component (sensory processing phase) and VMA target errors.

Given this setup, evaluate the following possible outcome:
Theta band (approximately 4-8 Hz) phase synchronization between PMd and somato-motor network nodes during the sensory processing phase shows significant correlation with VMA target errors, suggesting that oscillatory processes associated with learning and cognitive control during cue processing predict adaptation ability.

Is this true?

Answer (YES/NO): NO